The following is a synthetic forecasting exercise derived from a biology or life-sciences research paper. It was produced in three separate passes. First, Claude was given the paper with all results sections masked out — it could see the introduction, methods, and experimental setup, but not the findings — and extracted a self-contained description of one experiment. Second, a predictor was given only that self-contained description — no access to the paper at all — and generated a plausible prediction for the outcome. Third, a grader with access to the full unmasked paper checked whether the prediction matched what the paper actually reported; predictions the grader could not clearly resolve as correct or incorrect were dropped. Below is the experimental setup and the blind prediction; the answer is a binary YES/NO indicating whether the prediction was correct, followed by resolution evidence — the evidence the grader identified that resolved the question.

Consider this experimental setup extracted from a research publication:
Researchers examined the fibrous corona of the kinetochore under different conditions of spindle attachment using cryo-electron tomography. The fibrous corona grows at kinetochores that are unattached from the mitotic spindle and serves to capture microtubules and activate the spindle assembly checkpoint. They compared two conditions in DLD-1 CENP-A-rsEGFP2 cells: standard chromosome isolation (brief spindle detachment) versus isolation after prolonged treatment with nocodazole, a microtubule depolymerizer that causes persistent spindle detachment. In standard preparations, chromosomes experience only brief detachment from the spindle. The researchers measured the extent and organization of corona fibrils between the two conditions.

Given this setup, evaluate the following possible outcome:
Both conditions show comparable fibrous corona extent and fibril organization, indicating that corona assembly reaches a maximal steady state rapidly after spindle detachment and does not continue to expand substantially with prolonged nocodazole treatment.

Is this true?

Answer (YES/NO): NO